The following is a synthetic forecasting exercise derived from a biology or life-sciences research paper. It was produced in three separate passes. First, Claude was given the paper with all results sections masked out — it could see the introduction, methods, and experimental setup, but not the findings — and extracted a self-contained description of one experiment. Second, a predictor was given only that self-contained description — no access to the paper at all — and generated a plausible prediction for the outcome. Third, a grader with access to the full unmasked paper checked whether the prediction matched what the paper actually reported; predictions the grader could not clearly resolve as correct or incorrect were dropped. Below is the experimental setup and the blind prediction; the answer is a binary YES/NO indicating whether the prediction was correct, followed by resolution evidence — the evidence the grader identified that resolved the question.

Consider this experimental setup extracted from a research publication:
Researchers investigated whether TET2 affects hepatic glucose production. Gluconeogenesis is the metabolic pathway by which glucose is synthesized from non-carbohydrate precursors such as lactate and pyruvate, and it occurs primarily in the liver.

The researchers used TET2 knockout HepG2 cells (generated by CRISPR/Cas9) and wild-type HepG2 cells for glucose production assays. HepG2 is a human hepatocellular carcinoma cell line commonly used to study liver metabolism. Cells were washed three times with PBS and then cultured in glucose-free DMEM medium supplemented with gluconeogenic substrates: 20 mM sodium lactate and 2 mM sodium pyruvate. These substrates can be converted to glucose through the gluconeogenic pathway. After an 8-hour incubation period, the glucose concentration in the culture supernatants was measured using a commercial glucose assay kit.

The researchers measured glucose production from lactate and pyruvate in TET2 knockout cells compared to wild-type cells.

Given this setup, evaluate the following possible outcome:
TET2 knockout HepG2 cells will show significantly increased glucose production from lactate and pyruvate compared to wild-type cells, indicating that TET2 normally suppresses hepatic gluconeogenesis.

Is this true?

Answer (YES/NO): NO